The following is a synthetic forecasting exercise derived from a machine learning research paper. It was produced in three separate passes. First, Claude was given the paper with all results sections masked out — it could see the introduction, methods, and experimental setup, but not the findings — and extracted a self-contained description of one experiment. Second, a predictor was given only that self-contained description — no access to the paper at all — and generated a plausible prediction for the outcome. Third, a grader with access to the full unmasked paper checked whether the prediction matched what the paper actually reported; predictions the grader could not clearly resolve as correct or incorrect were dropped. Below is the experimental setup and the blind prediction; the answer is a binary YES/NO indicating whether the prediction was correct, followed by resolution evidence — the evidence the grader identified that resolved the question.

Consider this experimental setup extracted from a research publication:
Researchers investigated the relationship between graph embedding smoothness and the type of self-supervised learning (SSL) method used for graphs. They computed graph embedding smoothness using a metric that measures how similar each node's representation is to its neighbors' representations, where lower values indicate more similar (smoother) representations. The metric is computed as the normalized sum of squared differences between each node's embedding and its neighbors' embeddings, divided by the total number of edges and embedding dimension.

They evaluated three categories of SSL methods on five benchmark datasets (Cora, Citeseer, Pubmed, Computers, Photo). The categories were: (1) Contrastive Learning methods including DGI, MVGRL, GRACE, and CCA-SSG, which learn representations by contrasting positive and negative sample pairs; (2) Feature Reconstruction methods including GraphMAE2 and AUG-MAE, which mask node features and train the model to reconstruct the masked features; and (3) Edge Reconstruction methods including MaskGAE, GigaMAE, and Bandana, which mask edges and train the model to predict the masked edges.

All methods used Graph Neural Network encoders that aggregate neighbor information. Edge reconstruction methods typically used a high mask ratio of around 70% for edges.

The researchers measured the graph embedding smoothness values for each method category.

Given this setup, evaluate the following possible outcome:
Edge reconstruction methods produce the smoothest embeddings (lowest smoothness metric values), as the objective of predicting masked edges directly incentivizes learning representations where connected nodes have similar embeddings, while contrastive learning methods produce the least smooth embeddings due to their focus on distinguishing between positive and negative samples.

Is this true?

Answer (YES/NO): NO